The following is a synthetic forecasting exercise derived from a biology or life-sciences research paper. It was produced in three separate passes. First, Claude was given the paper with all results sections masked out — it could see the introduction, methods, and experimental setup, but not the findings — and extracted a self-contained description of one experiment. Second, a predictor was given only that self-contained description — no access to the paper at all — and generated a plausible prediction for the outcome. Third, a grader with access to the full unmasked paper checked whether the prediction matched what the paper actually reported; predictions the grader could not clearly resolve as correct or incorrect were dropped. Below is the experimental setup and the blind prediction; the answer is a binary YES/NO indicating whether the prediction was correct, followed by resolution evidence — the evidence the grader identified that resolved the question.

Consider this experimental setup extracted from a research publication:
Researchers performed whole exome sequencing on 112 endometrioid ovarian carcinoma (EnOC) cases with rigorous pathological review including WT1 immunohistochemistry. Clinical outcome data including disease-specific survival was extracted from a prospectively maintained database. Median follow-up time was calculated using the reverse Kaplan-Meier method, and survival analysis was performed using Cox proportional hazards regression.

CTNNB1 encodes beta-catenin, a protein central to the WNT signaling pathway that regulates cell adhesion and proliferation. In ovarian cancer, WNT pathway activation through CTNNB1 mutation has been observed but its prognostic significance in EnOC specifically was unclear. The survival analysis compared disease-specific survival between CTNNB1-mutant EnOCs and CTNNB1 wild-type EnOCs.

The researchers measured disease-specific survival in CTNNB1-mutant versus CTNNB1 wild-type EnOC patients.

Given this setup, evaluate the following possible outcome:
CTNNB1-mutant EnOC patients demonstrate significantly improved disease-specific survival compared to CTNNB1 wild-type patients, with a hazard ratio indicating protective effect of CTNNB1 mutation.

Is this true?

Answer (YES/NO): YES